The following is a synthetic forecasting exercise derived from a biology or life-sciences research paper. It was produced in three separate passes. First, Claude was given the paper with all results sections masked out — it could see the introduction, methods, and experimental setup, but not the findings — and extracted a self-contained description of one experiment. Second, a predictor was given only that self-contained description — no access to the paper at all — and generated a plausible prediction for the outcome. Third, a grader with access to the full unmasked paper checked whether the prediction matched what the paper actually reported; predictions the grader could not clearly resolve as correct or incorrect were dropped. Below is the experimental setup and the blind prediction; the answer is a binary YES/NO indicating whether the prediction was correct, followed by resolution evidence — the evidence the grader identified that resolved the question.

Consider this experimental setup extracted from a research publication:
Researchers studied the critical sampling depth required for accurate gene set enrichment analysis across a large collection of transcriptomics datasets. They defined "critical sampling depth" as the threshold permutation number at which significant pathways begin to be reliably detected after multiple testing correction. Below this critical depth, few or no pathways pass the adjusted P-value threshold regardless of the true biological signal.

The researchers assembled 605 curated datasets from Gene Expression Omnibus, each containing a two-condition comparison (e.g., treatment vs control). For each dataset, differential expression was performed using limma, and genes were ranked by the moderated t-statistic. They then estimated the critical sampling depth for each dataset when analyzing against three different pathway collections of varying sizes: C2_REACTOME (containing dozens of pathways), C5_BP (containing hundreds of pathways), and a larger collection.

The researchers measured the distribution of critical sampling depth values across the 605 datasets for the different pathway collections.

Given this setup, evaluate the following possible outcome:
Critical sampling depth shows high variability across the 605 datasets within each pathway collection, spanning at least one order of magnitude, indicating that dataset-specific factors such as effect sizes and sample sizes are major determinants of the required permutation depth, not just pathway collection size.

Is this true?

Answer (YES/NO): YES